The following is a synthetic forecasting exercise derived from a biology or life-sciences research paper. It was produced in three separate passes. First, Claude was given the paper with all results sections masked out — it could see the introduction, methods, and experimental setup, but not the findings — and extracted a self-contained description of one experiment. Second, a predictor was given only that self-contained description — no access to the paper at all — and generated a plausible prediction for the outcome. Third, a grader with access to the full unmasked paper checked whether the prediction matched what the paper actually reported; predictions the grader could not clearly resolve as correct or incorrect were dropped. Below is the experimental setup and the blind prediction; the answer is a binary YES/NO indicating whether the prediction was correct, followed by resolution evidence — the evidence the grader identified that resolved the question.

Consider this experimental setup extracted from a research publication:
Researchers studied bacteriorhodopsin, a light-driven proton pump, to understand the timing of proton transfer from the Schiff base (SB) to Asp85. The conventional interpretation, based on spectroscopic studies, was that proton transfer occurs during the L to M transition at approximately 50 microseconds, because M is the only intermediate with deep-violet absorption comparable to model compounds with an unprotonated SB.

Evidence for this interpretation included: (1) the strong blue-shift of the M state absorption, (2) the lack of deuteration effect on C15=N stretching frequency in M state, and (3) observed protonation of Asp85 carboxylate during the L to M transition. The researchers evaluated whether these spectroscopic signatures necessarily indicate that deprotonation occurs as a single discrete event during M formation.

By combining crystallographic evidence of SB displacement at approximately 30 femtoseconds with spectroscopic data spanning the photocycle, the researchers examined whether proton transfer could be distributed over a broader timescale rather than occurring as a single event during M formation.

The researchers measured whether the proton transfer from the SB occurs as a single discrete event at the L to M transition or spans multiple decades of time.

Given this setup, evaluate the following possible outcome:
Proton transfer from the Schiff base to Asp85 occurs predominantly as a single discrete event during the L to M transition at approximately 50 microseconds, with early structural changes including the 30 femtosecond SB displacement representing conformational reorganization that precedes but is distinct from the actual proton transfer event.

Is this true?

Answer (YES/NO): NO